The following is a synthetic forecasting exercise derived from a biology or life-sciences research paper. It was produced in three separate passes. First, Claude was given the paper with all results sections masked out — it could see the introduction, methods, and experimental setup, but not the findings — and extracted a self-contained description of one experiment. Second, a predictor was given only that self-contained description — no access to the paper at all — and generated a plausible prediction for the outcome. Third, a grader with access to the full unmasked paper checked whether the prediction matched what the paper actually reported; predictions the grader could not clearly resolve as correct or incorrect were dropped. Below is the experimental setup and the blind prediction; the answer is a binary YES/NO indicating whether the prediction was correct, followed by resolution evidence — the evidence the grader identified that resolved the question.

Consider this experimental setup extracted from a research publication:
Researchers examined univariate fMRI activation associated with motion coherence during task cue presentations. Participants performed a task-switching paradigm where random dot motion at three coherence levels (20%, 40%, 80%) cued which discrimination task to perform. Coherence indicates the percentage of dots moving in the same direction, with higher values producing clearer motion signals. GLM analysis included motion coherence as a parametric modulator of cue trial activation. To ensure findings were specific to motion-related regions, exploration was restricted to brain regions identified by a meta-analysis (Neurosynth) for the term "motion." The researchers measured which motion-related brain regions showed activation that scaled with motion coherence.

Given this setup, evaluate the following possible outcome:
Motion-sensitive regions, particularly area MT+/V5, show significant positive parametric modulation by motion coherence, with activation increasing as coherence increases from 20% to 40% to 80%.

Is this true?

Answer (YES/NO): YES